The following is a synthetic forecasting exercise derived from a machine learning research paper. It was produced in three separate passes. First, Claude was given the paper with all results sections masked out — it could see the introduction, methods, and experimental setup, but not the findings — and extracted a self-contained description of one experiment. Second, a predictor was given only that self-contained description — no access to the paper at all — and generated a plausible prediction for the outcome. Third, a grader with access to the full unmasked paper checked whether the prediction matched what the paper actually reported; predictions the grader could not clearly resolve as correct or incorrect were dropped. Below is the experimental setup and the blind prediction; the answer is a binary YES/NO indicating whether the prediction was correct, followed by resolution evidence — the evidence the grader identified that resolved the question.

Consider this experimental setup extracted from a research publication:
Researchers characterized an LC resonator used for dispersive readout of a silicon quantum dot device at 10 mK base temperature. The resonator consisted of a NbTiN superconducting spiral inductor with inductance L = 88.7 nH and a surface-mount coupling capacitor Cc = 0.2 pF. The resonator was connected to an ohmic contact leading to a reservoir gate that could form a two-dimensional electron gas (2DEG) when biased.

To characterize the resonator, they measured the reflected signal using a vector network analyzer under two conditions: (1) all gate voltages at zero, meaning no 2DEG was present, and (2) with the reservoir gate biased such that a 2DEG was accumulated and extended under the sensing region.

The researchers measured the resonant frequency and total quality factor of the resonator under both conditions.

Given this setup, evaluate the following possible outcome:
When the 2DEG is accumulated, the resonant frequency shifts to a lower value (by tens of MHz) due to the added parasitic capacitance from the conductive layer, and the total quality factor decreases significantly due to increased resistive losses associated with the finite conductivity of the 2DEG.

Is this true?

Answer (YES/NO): NO